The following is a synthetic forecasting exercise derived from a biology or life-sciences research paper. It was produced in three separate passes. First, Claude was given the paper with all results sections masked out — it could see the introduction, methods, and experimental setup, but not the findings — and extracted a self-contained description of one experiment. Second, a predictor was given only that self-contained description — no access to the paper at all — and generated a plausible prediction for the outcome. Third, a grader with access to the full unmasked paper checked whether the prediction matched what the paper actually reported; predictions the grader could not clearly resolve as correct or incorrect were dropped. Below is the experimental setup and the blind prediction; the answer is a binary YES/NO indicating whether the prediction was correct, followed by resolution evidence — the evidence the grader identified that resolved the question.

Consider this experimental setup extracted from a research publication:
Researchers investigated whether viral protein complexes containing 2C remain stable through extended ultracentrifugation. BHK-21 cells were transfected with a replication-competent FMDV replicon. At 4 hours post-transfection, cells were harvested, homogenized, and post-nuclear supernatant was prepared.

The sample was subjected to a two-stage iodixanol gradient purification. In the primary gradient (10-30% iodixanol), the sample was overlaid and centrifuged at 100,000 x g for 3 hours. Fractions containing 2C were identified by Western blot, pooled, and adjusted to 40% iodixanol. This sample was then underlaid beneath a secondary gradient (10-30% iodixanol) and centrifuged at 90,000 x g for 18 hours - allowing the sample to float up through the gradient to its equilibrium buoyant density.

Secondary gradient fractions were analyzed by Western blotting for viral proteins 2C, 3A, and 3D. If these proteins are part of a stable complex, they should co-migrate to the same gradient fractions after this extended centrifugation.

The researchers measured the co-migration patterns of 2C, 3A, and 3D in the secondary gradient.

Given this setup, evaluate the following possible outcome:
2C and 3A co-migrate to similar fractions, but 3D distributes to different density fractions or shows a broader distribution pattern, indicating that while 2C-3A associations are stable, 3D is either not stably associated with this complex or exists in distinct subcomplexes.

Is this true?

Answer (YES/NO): YES